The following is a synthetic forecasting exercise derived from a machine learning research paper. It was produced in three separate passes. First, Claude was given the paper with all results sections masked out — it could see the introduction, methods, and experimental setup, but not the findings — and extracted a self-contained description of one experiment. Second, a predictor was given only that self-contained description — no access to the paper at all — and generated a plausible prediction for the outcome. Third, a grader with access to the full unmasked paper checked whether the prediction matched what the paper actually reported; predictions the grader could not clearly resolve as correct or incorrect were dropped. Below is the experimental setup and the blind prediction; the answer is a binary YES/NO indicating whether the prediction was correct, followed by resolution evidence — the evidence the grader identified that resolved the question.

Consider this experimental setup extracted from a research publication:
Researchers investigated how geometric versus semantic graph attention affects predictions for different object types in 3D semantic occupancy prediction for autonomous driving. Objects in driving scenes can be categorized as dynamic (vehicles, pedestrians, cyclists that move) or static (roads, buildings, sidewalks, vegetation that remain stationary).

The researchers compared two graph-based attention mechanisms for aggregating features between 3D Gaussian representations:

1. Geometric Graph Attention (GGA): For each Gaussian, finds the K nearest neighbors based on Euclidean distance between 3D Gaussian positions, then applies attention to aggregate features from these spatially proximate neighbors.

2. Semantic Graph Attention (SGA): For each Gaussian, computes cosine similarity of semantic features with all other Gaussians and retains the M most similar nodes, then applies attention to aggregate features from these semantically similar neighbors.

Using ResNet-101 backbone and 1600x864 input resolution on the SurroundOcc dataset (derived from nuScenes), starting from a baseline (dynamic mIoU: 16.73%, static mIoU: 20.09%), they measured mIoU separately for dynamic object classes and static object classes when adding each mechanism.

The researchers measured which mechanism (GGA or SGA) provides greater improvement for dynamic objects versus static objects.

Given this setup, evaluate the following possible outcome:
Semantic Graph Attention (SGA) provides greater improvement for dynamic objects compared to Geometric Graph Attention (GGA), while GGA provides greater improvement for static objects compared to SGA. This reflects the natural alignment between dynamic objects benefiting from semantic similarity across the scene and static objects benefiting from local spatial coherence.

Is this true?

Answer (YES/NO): NO